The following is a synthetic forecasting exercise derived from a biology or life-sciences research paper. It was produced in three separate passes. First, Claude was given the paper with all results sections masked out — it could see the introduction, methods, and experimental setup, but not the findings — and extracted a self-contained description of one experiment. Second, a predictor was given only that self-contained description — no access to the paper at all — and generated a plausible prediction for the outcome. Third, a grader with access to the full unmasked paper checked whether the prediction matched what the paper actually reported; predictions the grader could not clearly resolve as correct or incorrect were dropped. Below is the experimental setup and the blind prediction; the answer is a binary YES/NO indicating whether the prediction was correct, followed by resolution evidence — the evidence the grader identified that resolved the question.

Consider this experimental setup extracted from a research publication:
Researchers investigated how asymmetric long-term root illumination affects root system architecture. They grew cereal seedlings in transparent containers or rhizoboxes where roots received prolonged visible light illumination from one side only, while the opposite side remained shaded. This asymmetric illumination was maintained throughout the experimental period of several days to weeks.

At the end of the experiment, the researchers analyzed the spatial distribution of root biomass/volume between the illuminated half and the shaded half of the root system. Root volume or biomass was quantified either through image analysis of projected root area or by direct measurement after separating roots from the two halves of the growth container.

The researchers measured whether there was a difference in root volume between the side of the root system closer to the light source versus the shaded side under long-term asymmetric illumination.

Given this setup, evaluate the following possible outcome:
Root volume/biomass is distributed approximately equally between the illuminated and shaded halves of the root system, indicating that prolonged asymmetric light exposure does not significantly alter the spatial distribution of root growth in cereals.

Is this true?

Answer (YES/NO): NO